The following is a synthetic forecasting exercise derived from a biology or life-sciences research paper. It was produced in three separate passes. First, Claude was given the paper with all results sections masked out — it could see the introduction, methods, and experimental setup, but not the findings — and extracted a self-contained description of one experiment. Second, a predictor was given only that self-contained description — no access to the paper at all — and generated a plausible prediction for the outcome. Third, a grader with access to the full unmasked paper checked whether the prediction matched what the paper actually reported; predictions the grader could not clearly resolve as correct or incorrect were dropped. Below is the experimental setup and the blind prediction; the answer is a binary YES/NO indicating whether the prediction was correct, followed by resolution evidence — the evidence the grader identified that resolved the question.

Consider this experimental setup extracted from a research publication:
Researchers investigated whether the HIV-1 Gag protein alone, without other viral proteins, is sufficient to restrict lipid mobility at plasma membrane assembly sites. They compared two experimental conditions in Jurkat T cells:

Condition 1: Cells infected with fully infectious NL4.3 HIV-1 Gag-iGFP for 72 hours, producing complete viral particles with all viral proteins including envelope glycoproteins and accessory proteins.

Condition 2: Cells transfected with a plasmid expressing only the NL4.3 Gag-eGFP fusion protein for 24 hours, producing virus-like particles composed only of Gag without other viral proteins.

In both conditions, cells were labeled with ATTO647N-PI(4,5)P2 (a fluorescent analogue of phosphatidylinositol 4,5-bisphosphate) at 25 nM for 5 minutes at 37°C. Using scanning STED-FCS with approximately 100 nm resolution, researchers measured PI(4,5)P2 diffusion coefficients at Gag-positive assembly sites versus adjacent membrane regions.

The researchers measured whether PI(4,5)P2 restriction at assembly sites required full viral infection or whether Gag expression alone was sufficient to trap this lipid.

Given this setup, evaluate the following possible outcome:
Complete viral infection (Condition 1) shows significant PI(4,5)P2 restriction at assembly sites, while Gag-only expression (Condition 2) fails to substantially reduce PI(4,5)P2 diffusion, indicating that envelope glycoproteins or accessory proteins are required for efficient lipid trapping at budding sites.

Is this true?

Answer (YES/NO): NO